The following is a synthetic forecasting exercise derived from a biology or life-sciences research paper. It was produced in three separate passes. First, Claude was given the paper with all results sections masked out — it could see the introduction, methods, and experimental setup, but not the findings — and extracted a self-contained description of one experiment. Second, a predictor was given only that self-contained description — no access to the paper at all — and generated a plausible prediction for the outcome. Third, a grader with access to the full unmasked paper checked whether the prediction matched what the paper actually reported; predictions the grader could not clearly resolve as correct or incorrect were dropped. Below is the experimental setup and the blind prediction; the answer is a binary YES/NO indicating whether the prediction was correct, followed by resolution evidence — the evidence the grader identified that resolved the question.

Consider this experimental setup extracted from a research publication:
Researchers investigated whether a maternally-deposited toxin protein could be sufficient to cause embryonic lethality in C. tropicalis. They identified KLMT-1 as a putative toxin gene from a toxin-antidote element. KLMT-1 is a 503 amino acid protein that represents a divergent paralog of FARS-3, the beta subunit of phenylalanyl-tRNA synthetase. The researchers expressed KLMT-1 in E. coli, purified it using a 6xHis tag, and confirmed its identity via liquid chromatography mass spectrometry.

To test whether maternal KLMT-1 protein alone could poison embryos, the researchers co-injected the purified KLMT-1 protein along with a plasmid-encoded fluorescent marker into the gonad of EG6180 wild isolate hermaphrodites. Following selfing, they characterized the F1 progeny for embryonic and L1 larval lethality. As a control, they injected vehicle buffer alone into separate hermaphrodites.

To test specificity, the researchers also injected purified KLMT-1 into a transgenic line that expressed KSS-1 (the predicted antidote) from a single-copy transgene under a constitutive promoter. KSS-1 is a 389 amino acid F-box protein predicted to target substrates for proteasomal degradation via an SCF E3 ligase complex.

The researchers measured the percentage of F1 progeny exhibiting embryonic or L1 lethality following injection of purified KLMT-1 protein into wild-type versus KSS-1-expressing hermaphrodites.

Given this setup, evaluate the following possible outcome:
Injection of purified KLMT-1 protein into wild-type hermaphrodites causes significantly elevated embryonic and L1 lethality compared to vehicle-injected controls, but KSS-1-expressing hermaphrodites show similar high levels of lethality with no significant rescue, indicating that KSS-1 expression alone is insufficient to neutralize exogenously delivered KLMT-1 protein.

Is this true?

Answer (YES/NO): NO